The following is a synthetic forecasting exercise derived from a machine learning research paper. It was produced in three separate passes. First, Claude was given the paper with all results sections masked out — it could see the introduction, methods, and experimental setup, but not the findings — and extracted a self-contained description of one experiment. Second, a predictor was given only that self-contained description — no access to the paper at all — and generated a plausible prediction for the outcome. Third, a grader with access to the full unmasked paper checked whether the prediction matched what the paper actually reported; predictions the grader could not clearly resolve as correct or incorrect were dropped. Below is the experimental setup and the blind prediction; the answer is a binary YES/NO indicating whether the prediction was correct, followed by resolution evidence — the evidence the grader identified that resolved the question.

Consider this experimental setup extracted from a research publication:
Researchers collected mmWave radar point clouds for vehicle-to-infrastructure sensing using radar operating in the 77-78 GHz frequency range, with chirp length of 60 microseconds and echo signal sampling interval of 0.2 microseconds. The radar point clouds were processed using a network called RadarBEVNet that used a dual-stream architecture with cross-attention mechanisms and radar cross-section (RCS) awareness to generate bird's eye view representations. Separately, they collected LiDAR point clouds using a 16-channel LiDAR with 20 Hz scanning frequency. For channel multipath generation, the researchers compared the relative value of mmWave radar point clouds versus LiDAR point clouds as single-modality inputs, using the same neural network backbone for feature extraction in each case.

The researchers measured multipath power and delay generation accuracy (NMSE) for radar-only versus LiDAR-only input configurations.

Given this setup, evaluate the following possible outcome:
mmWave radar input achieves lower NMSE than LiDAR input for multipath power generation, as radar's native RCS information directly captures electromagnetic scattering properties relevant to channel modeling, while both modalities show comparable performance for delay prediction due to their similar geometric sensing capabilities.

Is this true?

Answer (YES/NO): NO